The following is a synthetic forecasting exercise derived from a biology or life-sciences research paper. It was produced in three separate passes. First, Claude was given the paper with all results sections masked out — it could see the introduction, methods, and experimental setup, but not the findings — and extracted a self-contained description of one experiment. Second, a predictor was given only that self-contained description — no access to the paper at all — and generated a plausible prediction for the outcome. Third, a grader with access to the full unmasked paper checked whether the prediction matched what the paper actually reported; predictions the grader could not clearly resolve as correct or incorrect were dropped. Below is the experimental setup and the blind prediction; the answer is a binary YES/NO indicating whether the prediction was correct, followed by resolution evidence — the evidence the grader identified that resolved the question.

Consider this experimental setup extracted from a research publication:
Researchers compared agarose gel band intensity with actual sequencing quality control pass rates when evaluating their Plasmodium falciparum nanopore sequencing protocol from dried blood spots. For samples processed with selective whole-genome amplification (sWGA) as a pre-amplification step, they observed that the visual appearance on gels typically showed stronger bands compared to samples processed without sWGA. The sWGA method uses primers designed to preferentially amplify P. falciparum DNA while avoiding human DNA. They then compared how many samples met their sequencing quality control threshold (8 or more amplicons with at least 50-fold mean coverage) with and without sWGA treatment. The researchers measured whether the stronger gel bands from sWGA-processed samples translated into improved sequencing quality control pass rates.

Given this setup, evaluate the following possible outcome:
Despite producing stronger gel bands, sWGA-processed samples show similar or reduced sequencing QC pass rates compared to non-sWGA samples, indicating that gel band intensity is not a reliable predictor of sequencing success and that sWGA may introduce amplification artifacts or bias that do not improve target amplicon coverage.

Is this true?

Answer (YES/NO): YES